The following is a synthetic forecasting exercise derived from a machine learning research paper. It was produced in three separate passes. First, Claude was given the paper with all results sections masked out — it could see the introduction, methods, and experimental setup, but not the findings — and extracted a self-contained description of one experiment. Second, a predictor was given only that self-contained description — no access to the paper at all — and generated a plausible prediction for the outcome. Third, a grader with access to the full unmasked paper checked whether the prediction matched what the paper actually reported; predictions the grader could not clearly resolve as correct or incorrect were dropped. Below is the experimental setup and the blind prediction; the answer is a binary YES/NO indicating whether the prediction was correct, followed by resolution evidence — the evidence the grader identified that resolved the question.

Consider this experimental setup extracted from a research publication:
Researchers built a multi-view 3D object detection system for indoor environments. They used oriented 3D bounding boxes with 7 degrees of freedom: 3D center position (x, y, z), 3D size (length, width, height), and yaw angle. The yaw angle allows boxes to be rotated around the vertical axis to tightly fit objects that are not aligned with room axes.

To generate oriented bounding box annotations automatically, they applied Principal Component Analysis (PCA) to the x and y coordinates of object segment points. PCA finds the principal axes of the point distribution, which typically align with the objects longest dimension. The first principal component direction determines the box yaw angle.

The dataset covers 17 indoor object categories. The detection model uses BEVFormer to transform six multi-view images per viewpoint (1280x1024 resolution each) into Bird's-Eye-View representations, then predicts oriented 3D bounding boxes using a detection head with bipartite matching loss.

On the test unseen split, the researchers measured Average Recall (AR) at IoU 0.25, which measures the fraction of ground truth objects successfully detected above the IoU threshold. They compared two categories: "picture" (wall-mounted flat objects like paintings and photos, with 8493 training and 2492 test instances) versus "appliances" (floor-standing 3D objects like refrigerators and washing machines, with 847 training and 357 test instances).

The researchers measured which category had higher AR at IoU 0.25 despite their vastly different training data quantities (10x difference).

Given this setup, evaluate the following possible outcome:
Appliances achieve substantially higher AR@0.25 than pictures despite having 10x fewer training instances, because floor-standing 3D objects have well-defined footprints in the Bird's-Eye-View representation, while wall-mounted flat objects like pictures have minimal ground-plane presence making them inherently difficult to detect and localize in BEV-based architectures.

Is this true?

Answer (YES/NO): YES